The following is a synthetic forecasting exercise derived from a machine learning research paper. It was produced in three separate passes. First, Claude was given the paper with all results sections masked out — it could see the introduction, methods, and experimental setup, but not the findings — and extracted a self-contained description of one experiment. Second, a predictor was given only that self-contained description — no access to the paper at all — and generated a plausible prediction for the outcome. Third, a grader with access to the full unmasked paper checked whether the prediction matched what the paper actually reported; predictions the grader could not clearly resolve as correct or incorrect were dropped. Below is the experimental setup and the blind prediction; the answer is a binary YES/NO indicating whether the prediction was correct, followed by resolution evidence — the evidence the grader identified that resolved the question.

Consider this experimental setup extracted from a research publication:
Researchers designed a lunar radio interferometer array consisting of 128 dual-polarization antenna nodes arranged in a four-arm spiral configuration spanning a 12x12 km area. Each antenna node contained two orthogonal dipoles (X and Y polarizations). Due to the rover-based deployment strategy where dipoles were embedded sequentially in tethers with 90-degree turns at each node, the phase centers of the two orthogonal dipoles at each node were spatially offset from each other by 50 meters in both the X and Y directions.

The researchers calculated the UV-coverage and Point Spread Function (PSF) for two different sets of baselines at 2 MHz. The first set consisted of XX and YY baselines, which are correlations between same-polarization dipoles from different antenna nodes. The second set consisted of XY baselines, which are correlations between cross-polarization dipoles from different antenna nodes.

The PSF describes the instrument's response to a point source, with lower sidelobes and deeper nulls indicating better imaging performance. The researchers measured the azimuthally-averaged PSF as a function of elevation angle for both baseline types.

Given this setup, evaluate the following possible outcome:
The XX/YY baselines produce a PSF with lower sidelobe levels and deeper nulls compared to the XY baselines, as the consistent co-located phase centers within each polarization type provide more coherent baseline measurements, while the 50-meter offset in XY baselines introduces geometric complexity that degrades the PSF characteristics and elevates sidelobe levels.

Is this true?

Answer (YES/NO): NO